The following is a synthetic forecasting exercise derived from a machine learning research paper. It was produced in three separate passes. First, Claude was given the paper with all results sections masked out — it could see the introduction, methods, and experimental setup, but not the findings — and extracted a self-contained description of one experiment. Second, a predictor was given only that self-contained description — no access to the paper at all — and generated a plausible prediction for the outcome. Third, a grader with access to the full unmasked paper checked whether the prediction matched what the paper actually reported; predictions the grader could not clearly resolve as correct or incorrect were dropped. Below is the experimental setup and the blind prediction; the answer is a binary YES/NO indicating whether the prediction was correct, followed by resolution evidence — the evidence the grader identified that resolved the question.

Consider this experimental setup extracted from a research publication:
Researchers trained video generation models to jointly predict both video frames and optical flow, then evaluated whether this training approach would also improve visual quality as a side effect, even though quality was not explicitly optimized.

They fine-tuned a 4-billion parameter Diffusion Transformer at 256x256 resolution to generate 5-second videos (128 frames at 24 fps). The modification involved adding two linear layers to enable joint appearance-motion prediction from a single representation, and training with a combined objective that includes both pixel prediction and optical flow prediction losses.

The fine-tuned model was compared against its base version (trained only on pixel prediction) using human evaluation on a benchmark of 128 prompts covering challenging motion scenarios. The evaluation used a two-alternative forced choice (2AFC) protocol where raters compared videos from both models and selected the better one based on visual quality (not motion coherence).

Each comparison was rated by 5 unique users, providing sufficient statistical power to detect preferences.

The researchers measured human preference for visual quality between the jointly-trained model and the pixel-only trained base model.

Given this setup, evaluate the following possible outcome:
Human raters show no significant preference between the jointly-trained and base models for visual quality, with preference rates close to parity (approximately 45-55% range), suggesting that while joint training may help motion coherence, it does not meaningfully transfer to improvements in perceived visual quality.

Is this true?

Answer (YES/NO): NO